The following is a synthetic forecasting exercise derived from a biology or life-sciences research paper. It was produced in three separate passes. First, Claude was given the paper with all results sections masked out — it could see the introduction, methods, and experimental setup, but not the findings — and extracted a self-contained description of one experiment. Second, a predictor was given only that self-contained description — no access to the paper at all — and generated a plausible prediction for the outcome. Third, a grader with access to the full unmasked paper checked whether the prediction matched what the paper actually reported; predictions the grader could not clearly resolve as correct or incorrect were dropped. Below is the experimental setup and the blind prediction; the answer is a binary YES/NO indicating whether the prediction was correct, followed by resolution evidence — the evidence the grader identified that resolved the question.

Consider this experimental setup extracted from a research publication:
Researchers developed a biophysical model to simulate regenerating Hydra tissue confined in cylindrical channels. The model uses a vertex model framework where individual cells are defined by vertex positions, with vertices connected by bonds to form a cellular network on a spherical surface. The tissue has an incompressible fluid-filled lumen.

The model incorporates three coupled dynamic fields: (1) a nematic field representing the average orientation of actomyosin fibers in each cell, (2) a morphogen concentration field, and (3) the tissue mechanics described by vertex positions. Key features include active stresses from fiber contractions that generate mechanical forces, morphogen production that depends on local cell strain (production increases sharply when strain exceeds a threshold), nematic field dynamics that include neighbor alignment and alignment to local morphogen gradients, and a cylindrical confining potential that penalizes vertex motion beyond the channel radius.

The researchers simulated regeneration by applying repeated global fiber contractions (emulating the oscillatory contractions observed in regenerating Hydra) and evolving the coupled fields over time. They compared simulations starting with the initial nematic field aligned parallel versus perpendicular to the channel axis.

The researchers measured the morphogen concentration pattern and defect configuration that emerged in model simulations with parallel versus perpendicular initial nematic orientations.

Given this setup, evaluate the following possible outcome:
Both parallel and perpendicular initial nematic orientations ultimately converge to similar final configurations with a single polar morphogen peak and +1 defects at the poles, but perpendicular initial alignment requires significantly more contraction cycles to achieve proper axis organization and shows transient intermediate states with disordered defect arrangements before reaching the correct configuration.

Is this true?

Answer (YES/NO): NO